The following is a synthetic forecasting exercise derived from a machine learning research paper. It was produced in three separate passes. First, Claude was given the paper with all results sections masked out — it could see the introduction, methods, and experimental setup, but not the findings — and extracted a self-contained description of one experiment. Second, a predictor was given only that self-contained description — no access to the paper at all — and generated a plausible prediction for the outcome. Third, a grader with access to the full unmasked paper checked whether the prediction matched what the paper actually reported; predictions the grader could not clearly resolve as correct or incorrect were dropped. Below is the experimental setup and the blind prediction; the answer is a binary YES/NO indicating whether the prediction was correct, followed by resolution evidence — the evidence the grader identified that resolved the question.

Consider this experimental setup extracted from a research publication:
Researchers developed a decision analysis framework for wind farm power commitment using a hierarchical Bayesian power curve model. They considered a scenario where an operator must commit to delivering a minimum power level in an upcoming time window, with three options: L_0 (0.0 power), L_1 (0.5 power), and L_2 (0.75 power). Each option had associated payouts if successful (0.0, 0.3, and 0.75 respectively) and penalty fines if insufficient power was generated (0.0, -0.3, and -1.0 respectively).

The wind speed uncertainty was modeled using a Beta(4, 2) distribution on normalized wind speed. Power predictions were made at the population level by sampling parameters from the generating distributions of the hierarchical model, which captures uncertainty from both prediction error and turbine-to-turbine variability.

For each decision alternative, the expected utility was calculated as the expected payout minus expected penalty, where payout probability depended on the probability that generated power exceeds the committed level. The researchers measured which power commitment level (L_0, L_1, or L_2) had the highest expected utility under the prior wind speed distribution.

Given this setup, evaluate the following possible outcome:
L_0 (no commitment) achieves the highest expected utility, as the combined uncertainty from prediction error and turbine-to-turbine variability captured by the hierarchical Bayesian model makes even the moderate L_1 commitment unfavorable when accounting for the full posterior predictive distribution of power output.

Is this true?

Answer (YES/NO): NO